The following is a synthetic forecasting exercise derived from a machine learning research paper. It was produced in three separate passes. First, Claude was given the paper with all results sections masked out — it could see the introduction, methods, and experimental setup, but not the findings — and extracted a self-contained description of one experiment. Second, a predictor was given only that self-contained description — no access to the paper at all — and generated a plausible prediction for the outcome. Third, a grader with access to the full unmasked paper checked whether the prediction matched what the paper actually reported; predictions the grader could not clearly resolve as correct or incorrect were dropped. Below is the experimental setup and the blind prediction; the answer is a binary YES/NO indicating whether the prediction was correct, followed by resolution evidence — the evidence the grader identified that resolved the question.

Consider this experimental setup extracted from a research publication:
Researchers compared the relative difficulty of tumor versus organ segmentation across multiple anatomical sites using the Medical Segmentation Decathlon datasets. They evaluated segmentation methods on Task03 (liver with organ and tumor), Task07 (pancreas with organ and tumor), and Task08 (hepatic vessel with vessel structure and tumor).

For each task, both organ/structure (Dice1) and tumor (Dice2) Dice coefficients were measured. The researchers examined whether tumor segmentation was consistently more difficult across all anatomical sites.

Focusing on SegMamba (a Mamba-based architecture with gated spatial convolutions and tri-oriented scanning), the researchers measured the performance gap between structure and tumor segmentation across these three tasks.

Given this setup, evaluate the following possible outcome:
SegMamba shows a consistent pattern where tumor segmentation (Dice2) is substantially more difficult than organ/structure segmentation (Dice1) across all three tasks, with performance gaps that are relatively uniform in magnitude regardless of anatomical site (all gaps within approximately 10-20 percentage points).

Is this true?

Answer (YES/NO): NO